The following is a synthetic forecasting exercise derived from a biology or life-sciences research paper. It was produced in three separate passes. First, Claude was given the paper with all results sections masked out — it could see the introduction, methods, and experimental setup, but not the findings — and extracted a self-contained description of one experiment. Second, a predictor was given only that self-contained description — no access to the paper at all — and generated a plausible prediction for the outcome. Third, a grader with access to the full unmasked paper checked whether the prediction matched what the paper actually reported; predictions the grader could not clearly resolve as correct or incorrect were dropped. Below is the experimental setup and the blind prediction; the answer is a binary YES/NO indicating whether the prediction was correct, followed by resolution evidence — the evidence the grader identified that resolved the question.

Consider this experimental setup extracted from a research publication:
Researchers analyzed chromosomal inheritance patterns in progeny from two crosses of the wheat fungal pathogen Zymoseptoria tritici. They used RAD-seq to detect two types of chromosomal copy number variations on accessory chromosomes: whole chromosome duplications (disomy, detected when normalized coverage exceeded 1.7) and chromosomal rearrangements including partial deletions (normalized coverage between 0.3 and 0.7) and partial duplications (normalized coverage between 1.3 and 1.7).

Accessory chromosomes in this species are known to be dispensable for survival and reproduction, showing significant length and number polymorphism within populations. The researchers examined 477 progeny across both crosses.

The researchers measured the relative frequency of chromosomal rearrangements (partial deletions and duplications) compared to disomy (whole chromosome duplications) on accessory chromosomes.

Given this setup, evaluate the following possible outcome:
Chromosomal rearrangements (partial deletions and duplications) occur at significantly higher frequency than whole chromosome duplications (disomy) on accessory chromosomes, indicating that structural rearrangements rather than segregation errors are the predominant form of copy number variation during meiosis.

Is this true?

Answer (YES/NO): YES